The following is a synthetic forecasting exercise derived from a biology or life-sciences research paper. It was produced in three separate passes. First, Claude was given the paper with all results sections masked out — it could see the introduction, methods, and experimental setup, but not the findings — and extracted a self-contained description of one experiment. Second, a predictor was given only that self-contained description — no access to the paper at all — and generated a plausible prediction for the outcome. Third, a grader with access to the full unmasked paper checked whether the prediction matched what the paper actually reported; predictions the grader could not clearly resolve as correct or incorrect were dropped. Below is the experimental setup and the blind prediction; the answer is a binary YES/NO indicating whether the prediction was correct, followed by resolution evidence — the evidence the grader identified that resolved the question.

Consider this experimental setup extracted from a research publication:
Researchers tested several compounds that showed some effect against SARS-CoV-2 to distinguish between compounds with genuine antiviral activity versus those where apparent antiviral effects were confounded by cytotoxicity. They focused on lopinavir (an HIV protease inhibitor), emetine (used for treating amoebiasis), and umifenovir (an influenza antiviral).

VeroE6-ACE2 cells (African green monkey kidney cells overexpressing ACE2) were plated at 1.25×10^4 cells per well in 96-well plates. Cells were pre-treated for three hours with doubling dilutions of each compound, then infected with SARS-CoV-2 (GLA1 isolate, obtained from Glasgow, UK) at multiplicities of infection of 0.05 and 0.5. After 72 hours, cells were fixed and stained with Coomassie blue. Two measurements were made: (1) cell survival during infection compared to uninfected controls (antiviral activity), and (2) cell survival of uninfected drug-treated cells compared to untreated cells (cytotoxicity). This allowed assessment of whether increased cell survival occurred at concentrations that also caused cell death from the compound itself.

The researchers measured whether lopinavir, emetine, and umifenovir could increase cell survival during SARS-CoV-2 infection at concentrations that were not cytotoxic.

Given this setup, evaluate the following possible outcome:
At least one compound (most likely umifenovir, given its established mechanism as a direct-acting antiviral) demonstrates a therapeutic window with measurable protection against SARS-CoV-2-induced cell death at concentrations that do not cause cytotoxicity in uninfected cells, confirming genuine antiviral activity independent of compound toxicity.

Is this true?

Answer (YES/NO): NO